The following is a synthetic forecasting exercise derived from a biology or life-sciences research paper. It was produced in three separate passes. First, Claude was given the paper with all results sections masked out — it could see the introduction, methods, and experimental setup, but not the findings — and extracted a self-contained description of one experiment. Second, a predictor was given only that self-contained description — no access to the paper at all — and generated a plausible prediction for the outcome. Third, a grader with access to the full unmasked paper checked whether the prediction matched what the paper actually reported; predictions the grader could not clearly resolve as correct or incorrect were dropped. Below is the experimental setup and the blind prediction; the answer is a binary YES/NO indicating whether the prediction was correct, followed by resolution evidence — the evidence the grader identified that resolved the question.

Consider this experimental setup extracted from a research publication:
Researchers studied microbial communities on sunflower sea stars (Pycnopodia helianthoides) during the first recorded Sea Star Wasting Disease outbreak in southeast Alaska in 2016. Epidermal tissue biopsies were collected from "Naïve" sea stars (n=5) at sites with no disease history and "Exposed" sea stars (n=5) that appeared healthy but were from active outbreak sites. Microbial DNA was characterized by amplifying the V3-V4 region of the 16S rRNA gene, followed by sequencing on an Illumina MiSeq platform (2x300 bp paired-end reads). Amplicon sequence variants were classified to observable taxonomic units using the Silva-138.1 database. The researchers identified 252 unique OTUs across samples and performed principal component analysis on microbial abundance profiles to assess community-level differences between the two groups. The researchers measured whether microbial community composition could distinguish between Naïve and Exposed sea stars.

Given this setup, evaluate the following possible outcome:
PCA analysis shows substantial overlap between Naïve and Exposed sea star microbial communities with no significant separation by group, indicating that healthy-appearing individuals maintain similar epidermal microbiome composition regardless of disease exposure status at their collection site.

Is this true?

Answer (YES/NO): NO